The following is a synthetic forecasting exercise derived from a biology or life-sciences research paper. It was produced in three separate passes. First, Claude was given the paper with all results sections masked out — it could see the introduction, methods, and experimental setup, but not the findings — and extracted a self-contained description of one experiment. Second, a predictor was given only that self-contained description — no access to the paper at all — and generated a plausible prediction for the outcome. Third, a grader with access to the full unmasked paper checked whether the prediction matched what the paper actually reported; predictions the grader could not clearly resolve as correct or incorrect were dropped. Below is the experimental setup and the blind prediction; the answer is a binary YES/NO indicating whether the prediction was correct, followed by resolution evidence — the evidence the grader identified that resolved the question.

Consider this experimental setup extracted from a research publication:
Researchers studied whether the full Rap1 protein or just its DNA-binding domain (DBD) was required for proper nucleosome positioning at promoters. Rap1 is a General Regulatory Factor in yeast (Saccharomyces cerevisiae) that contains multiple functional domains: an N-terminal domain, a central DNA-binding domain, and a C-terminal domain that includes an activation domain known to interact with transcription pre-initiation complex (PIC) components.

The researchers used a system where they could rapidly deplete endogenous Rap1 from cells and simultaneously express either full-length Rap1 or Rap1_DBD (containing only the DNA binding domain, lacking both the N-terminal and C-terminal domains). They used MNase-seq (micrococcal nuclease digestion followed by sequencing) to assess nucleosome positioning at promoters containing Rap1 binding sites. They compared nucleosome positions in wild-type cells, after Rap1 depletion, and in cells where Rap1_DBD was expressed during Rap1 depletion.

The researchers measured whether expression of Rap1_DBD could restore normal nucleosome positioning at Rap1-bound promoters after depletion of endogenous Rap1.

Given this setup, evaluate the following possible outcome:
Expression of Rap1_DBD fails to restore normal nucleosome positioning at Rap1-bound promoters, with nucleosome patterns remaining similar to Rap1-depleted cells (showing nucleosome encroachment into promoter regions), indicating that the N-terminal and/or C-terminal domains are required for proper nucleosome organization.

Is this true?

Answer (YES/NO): NO